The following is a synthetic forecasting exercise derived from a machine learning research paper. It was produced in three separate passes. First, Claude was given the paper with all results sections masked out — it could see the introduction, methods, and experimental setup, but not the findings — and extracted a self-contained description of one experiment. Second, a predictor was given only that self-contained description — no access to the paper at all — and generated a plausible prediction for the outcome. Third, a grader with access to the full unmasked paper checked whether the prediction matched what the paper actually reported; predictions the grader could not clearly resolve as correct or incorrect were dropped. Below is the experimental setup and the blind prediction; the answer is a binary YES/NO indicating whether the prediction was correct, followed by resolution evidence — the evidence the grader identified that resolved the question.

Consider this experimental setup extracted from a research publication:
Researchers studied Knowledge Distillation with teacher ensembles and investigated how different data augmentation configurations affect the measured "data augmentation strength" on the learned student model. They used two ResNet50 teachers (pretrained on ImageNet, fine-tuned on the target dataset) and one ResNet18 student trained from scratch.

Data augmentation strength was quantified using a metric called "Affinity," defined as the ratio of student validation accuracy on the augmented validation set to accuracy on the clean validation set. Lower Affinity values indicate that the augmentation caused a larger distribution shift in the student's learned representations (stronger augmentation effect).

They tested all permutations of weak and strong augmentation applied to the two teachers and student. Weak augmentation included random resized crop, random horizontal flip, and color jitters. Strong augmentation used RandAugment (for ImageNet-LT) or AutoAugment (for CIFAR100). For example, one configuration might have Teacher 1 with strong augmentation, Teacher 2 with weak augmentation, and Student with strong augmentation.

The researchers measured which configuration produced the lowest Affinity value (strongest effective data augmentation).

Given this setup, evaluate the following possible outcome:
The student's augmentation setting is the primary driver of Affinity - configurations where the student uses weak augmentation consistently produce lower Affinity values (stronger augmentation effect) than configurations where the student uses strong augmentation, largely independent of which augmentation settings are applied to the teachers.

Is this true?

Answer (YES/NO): NO